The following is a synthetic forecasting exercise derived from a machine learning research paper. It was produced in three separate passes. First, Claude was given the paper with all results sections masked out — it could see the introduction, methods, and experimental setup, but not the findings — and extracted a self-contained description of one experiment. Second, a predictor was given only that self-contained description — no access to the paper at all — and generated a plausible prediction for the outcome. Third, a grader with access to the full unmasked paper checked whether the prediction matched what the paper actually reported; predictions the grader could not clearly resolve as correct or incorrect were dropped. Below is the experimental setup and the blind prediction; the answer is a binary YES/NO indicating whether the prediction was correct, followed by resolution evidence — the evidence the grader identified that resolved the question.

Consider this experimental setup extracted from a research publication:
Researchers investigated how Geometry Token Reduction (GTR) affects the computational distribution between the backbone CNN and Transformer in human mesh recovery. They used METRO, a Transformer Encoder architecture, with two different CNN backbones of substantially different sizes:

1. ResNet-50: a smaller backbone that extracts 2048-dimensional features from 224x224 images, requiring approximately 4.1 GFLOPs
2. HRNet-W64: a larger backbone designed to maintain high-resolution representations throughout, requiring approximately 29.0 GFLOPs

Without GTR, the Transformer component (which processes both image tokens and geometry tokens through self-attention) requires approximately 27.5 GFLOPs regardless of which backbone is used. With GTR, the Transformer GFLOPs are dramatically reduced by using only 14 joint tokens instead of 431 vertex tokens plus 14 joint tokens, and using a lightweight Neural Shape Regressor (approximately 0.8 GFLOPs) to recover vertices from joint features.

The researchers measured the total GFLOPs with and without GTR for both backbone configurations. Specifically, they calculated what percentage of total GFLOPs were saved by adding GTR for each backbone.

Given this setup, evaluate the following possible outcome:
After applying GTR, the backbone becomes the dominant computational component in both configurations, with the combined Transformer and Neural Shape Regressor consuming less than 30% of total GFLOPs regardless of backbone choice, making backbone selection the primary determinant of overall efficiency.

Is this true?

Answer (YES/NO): YES